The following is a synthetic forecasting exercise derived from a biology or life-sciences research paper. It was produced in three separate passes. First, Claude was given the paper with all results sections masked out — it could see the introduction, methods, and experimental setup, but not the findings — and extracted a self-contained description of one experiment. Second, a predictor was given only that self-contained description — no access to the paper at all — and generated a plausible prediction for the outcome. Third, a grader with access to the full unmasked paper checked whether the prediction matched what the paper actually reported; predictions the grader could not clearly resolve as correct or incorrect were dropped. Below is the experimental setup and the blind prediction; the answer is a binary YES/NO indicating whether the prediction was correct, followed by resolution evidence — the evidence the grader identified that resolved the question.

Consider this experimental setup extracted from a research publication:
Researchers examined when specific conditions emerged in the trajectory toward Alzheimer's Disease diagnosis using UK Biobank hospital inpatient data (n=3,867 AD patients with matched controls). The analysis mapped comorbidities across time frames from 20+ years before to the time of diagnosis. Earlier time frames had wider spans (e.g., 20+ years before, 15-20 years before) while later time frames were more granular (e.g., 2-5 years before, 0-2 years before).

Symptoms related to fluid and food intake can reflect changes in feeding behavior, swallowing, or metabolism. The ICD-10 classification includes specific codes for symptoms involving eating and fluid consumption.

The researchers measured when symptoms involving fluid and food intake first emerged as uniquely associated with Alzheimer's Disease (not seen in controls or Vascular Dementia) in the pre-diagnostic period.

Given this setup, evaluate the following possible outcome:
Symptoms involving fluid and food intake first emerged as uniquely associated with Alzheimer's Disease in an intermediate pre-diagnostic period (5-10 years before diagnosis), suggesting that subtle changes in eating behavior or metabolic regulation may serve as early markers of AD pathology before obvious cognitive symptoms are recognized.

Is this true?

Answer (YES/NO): YES